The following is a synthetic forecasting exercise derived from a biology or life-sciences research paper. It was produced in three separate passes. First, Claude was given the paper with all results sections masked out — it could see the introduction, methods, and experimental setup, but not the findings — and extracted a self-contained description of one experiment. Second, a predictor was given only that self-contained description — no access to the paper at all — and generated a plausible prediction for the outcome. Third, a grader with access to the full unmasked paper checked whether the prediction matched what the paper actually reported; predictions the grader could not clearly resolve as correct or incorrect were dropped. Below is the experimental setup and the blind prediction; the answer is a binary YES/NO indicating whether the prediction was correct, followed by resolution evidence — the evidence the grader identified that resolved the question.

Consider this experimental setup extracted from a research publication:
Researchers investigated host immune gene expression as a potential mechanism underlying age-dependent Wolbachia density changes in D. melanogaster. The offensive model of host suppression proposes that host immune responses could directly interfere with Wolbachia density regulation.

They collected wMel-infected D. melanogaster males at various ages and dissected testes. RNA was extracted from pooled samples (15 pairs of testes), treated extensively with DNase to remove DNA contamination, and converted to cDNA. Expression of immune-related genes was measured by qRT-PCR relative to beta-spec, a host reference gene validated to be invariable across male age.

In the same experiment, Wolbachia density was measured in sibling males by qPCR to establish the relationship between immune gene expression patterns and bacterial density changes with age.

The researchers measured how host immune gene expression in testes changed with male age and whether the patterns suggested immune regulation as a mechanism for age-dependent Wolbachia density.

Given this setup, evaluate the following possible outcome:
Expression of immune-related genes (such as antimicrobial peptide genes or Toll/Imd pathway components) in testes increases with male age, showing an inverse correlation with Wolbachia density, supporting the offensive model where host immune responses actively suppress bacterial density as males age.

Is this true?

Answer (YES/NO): NO